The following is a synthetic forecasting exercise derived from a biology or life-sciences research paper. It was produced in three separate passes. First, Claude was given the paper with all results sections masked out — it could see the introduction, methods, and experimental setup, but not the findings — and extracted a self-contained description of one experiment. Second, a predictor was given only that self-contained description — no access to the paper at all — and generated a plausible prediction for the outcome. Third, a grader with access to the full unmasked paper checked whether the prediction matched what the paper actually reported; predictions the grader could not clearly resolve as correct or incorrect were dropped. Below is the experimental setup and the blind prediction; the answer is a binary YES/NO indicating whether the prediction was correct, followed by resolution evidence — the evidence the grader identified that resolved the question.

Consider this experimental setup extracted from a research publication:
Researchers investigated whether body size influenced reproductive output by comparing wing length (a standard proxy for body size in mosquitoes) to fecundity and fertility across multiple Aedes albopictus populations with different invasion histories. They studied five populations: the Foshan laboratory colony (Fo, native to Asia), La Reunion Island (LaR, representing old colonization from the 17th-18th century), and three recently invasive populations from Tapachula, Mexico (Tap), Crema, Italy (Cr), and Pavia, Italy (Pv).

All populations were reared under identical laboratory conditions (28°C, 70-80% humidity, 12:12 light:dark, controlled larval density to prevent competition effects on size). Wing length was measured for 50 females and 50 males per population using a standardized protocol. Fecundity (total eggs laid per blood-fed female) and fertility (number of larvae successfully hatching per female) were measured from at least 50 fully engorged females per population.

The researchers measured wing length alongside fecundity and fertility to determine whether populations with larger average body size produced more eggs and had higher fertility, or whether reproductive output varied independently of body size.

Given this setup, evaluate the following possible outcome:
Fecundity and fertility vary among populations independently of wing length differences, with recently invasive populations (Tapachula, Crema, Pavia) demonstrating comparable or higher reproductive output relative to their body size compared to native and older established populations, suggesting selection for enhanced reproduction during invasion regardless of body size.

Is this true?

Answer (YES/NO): NO